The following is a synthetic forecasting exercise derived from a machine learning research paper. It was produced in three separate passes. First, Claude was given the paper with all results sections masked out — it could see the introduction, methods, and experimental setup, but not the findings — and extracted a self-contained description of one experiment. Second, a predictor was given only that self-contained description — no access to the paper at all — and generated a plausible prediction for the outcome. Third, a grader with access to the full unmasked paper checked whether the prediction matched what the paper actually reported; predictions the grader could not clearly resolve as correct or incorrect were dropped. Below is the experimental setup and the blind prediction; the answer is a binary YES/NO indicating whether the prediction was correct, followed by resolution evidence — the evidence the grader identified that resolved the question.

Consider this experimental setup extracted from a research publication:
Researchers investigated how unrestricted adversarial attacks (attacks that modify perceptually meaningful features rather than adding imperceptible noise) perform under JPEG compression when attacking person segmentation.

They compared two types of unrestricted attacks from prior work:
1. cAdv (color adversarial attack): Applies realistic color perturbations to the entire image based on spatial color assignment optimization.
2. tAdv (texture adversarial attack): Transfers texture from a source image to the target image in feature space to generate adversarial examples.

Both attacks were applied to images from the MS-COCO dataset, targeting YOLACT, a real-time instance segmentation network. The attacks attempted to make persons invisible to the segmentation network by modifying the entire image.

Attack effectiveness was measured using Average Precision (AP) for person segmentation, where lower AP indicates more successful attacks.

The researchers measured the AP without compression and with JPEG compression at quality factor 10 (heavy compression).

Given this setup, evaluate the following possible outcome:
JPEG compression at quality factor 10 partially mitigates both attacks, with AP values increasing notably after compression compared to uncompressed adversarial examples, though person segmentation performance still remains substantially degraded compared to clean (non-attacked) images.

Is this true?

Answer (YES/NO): YES